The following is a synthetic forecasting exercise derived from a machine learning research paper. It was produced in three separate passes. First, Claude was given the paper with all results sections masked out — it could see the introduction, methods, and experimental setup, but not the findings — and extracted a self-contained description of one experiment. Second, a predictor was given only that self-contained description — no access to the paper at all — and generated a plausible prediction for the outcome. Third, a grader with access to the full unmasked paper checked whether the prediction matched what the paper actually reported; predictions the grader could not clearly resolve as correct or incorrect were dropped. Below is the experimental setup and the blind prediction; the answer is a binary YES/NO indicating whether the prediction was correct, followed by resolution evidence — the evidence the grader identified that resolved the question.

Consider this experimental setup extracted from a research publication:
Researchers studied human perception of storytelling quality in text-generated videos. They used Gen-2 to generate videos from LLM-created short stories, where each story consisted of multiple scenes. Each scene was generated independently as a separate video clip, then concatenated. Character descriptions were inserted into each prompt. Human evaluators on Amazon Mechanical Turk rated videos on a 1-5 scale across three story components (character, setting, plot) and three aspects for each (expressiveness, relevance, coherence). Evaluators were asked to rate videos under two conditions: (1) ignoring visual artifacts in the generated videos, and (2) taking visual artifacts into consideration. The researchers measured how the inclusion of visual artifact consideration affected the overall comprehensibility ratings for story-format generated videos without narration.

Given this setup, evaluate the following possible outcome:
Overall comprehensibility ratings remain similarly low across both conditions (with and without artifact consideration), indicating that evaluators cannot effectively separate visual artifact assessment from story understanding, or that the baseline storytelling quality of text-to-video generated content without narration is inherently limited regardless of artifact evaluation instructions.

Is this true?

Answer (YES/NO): NO